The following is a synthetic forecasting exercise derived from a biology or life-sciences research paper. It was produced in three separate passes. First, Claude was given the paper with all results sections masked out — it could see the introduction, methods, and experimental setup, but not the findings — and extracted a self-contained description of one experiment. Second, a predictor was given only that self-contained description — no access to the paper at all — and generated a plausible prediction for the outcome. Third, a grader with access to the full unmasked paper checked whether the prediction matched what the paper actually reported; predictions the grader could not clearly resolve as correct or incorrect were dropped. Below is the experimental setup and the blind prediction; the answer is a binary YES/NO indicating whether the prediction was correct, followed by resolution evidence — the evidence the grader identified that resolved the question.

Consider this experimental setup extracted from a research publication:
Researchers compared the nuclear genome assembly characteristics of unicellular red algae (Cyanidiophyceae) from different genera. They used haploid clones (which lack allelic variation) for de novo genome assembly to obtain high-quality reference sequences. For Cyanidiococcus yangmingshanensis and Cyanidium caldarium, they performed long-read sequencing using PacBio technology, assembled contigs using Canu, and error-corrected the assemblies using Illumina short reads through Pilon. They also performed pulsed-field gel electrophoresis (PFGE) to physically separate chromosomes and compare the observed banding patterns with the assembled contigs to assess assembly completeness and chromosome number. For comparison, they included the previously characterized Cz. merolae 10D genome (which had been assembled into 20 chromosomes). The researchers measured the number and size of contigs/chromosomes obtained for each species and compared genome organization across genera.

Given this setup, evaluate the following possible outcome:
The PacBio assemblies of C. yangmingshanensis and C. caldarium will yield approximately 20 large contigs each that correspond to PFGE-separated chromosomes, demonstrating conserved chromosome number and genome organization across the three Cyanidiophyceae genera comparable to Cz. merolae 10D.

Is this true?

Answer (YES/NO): NO